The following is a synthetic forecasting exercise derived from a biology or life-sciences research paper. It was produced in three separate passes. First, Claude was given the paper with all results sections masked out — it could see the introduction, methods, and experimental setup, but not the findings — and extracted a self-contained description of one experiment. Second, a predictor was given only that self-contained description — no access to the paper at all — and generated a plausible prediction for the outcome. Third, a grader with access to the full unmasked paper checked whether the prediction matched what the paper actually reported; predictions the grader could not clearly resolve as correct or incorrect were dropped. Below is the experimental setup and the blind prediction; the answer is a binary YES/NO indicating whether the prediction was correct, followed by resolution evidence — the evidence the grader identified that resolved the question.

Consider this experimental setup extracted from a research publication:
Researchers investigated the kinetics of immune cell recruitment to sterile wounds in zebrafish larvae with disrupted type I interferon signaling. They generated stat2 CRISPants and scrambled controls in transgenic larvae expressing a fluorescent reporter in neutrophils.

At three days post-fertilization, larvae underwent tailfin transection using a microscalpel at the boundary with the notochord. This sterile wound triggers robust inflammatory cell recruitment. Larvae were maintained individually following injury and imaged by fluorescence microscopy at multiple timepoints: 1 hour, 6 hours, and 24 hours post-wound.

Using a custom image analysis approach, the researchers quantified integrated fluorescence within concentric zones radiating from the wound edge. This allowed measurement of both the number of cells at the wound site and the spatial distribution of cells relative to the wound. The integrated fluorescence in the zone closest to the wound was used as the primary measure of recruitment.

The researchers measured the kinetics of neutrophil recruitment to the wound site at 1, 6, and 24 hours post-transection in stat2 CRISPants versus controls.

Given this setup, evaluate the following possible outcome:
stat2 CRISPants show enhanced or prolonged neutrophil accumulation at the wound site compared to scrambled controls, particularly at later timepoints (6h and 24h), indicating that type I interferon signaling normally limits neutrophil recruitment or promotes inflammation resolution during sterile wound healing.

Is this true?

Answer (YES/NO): NO